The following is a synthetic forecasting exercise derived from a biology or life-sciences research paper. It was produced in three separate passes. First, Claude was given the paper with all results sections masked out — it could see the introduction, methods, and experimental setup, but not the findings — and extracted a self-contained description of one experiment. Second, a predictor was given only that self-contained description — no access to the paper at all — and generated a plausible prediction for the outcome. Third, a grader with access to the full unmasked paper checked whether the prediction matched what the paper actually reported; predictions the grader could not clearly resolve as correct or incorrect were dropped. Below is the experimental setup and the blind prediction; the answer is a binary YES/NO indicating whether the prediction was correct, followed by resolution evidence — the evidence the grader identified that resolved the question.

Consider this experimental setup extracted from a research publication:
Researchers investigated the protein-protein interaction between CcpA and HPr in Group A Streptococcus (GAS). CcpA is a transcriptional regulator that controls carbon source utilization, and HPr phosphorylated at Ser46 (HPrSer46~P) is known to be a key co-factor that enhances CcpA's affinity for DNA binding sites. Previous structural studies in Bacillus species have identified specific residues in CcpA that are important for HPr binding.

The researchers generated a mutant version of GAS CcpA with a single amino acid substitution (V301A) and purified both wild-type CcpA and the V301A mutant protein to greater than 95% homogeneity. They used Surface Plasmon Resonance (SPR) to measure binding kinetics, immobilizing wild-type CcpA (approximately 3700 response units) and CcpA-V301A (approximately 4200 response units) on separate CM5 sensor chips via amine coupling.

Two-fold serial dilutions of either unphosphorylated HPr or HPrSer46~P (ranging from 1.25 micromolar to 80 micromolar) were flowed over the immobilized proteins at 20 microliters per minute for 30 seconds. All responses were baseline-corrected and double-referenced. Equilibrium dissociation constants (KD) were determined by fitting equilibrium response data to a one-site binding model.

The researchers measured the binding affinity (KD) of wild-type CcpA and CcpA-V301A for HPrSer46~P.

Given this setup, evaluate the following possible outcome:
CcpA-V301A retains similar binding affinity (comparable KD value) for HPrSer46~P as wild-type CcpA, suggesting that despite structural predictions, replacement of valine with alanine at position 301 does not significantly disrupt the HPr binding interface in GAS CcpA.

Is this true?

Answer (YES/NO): NO